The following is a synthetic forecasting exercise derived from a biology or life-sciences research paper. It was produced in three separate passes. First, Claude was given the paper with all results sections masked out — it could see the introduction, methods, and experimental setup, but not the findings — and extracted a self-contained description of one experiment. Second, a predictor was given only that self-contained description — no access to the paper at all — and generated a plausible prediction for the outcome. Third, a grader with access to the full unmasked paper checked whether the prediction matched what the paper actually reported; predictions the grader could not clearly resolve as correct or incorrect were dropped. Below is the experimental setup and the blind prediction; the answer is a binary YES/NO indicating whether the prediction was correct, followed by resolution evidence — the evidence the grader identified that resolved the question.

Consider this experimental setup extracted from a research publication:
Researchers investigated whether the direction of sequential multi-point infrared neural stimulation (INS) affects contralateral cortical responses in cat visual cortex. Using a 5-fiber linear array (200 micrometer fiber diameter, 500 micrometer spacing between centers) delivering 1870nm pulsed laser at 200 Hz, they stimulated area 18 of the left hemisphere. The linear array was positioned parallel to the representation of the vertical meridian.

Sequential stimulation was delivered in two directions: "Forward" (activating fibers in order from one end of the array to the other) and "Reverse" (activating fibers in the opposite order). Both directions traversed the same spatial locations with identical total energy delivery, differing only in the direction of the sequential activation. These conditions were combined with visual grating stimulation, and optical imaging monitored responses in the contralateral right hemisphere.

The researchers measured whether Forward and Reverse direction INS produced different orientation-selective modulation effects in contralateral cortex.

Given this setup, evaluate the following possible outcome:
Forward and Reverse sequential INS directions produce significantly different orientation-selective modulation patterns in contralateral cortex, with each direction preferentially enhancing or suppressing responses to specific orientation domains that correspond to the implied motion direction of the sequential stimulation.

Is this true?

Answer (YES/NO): NO